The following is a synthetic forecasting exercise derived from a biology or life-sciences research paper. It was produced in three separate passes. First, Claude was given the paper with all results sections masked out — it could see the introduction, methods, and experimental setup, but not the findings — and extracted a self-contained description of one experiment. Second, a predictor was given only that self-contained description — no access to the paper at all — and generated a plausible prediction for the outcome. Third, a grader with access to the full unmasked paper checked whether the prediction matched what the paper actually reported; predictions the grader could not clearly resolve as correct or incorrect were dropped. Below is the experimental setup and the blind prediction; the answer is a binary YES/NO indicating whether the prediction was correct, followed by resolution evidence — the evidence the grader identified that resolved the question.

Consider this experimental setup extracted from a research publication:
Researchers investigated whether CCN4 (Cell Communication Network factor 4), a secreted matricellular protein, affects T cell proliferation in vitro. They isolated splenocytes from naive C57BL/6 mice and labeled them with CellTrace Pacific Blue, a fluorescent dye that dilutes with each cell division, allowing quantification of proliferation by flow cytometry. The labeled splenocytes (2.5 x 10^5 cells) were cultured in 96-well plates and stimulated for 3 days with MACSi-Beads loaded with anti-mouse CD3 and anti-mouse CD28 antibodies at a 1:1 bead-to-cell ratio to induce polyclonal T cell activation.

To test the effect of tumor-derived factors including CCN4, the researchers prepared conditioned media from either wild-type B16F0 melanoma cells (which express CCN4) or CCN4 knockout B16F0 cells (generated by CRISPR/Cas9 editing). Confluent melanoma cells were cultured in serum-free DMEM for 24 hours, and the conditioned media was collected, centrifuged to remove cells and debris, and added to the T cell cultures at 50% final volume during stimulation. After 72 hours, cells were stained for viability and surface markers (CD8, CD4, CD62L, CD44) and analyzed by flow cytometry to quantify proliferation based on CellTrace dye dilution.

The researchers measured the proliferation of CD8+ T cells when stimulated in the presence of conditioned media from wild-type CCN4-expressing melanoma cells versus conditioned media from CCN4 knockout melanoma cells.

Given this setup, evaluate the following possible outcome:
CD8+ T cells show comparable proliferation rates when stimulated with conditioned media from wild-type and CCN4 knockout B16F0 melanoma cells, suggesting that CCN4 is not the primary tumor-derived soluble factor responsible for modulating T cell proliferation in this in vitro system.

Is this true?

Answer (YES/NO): YES